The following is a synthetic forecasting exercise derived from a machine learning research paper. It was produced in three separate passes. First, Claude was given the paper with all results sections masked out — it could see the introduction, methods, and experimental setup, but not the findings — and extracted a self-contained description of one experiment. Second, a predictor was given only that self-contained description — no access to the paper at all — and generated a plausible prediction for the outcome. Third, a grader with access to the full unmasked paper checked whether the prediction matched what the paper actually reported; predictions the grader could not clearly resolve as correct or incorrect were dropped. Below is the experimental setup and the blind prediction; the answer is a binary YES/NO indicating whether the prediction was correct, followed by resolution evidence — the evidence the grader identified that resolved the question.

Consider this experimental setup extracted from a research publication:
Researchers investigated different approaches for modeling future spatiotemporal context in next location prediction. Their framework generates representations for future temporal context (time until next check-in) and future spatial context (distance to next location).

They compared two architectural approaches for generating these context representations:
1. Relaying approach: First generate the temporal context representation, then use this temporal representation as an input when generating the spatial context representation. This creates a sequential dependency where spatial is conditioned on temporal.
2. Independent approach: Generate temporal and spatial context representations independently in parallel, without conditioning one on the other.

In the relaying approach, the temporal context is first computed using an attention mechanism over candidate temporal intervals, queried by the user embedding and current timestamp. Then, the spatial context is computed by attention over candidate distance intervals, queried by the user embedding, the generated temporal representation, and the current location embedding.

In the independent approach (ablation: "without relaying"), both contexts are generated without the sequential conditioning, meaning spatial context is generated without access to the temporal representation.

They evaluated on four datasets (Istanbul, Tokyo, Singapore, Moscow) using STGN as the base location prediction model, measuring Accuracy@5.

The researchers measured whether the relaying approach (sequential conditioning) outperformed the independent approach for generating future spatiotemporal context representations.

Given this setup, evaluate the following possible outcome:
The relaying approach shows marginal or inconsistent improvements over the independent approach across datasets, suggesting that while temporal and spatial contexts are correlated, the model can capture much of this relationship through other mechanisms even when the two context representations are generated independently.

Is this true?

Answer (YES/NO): NO